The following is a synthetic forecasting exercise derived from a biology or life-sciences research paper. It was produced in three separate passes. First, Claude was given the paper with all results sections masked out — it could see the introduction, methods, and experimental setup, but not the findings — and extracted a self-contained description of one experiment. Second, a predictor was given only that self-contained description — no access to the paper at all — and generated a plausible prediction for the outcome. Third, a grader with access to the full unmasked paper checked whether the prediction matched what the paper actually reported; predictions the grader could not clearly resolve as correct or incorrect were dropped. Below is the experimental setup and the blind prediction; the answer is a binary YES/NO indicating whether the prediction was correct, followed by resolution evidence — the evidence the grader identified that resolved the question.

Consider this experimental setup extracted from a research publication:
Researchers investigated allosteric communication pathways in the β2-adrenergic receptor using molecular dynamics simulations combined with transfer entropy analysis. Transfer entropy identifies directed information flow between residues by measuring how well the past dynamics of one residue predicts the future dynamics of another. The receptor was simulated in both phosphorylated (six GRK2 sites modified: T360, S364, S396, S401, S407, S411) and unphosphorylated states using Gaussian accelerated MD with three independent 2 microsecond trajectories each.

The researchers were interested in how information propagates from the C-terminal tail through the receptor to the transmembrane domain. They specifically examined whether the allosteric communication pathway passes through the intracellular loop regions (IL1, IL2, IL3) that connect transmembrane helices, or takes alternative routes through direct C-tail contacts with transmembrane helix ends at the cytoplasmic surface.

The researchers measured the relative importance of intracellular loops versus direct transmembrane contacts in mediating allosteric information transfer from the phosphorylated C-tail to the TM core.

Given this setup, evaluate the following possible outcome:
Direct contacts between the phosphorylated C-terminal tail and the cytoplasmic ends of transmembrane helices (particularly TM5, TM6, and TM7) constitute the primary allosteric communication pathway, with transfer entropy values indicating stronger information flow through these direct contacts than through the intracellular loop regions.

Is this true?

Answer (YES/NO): NO